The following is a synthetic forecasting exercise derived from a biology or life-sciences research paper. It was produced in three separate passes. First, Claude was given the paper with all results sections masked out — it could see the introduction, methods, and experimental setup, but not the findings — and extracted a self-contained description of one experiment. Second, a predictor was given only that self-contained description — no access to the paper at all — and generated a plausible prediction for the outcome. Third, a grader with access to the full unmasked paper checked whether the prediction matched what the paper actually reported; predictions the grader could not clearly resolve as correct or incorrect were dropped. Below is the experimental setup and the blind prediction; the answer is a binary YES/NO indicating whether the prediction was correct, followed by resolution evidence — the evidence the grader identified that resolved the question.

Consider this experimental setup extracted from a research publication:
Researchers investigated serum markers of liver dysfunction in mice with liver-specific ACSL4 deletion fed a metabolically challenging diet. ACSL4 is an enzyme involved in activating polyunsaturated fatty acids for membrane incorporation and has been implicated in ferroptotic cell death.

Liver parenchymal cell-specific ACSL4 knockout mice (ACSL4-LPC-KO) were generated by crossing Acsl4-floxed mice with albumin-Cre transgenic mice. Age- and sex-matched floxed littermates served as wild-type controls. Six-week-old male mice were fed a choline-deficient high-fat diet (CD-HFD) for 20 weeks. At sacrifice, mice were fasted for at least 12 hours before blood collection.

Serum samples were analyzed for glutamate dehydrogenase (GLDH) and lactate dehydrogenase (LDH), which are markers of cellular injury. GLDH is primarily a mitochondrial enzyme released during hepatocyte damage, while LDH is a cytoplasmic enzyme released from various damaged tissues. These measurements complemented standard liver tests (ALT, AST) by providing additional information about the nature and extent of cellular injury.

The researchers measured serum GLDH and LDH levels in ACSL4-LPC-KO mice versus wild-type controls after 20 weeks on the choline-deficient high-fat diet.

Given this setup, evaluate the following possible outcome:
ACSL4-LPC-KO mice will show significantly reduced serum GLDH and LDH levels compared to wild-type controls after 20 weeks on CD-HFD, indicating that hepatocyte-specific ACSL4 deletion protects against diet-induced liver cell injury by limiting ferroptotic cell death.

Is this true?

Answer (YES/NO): NO